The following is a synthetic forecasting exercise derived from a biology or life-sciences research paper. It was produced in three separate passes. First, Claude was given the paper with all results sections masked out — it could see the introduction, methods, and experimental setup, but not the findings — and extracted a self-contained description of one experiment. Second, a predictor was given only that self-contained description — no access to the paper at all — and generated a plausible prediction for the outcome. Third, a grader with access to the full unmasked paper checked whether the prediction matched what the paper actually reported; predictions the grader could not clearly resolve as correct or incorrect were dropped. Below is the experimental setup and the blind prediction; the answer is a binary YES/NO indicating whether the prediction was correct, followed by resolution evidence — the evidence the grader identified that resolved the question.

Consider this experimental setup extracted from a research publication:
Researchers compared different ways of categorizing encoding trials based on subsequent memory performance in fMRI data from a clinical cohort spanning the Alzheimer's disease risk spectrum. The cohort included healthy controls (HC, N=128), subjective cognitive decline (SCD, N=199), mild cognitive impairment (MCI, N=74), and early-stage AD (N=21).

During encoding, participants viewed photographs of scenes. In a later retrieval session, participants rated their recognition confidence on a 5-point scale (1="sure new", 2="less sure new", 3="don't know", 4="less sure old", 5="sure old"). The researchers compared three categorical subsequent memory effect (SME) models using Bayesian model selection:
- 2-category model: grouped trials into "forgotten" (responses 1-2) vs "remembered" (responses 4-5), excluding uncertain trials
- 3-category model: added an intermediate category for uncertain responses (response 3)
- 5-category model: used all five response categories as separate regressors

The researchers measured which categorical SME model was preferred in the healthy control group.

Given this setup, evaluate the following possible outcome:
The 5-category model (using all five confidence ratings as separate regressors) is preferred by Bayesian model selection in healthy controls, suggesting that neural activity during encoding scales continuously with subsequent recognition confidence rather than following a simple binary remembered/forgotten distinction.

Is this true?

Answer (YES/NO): NO